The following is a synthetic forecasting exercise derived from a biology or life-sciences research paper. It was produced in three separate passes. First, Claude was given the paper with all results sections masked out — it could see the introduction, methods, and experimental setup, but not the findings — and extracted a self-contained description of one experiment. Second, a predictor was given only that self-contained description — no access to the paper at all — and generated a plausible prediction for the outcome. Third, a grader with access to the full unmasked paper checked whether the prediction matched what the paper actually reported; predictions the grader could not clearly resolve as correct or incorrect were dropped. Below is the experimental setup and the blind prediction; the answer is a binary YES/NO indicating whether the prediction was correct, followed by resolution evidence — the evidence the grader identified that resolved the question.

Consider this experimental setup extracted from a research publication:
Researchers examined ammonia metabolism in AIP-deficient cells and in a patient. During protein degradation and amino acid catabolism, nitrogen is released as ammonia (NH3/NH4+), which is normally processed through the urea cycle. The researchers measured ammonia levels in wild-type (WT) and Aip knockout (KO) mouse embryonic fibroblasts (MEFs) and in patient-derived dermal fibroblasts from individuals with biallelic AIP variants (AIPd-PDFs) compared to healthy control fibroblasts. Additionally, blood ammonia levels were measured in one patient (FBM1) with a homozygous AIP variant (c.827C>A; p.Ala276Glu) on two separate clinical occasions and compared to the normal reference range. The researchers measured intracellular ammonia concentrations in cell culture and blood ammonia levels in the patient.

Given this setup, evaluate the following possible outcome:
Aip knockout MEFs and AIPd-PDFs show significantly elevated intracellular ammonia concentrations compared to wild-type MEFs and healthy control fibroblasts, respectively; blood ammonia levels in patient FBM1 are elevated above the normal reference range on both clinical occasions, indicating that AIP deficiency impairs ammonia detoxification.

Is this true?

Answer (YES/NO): YES